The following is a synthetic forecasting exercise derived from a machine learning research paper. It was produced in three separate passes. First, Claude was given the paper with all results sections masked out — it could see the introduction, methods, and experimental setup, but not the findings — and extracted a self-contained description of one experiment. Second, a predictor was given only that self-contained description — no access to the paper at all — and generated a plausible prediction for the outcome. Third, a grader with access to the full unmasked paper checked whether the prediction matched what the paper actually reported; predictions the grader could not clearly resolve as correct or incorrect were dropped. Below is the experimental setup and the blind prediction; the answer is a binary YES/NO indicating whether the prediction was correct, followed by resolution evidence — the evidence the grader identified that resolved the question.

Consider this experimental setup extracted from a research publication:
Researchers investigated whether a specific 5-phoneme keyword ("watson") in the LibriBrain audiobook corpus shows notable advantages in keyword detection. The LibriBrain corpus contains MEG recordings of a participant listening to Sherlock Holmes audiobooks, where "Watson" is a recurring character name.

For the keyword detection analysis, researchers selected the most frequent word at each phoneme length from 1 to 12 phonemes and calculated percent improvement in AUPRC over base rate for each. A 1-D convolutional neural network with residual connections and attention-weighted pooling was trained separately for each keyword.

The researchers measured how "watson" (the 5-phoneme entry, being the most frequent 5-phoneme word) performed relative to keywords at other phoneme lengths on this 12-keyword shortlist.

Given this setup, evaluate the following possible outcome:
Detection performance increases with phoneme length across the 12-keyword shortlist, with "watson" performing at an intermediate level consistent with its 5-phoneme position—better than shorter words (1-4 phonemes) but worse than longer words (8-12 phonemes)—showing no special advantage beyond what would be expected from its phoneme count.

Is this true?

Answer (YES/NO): NO